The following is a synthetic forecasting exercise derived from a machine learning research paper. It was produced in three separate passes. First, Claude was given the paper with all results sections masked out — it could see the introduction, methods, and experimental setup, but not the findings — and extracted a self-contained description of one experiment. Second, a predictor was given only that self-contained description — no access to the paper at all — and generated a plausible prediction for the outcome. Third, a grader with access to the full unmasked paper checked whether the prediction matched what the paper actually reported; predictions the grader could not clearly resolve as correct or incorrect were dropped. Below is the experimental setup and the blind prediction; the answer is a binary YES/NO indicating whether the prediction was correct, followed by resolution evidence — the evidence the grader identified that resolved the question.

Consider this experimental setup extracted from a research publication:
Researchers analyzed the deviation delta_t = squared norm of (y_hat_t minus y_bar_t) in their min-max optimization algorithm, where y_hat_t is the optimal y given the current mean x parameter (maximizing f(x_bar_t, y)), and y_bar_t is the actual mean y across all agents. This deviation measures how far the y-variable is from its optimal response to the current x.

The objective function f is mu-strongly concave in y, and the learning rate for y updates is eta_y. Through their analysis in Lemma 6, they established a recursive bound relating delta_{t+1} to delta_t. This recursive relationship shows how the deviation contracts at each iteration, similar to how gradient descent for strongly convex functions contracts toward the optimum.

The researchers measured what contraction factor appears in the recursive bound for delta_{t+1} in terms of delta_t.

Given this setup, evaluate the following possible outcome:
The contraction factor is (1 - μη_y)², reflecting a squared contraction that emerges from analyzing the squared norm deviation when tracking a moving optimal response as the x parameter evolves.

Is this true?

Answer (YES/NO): NO